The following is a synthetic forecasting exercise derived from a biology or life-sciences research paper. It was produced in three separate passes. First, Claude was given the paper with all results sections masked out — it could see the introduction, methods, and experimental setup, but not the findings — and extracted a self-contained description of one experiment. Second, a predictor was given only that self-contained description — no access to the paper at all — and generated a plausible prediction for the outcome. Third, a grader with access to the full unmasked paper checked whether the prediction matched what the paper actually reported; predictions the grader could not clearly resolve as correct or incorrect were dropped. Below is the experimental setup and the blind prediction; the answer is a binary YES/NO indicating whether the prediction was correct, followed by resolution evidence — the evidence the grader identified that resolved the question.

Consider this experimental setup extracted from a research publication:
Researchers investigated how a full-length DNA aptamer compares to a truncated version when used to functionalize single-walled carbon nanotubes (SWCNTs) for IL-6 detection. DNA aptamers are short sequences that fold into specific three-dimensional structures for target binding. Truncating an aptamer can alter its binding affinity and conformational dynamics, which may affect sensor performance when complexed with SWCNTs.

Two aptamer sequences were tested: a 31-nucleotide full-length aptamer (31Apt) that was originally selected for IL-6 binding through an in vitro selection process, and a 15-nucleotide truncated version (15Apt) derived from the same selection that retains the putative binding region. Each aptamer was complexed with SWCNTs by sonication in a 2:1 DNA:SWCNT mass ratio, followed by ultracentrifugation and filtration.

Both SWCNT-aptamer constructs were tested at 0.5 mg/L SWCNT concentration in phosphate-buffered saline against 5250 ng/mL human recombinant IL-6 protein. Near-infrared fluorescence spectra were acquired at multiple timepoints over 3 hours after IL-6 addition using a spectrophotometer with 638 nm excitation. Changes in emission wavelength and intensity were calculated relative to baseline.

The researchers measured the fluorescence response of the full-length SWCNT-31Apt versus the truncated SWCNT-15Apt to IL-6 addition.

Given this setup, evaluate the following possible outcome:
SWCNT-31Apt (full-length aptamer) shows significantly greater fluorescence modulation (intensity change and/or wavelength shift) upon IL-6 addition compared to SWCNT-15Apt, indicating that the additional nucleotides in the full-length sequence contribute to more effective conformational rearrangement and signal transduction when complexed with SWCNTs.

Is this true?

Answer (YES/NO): YES